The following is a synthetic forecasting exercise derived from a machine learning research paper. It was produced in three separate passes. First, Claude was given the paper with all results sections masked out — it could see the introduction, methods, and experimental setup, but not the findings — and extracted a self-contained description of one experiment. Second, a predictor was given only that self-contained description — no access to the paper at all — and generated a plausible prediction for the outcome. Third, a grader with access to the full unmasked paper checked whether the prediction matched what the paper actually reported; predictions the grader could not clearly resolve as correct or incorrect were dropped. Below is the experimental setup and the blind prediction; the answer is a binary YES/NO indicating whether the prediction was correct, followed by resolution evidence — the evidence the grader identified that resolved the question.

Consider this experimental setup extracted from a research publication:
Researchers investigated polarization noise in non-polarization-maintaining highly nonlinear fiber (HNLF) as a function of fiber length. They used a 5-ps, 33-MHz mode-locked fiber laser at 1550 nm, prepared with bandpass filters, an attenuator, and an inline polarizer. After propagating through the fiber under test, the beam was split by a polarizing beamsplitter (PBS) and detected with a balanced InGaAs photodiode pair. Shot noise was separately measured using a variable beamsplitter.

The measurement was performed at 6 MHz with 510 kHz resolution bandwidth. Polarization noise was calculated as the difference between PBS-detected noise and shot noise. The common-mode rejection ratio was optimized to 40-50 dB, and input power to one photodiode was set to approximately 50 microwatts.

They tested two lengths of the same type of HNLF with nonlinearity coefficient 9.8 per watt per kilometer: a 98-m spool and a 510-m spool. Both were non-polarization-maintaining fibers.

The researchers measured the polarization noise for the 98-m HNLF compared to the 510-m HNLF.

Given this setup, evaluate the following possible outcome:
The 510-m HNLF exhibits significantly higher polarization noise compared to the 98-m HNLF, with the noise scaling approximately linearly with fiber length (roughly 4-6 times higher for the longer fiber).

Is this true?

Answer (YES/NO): NO